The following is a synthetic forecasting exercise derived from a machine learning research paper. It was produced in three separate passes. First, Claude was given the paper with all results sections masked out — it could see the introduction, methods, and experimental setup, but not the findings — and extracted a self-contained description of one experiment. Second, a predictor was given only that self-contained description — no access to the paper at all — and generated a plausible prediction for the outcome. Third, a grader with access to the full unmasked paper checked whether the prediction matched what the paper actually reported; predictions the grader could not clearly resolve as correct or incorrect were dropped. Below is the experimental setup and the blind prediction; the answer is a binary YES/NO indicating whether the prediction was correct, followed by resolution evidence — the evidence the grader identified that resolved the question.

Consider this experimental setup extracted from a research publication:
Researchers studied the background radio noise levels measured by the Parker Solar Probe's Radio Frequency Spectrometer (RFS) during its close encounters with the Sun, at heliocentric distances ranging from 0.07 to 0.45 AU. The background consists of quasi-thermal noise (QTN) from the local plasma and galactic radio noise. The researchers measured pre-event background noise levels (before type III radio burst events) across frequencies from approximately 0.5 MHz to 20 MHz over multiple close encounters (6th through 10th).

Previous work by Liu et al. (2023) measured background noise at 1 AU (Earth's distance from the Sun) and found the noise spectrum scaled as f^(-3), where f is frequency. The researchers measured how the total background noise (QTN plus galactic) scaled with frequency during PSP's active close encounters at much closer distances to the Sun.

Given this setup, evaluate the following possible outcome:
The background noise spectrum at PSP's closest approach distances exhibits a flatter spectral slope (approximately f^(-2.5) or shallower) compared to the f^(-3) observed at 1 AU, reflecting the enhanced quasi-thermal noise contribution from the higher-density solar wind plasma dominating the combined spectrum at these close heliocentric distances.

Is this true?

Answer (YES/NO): YES